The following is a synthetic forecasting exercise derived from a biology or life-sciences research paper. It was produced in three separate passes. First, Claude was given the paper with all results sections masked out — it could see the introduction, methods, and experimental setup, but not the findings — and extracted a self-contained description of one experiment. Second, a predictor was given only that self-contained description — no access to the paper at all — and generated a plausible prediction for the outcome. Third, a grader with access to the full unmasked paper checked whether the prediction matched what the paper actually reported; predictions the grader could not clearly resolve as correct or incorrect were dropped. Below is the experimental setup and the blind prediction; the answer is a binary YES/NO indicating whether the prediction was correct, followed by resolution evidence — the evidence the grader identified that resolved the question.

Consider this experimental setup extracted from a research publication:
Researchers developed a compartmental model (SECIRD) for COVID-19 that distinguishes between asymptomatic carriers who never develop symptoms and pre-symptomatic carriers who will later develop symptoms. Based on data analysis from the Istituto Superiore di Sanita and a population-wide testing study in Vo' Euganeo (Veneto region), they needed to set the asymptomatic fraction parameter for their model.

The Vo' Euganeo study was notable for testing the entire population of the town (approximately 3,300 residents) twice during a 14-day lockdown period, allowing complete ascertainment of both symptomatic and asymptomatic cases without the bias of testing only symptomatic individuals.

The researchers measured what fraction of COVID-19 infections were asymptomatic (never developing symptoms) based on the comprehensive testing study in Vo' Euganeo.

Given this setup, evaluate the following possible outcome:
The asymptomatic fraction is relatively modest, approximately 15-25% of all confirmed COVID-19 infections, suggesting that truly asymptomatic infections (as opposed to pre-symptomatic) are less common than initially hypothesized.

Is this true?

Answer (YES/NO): NO